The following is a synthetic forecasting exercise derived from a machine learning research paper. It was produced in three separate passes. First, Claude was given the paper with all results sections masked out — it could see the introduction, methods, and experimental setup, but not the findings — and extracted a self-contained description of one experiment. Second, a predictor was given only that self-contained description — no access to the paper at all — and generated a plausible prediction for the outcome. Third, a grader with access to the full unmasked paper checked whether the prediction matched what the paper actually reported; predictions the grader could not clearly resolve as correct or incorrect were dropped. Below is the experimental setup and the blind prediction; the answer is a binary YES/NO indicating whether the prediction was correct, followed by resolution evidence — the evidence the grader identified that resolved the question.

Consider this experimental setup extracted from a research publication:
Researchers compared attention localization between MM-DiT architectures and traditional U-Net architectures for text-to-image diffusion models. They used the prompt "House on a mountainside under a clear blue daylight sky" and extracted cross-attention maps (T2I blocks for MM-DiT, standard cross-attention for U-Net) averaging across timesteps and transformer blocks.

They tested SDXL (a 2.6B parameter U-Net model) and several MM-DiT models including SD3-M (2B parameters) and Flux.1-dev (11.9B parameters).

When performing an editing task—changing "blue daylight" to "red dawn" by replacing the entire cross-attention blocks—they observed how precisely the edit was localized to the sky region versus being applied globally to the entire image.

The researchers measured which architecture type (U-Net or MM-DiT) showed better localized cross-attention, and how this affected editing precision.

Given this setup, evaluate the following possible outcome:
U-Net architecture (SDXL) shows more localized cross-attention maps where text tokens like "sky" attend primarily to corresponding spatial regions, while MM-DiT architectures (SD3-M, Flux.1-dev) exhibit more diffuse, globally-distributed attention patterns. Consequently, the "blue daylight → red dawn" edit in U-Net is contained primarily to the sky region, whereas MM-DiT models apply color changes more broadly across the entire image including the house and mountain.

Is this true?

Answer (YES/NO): NO